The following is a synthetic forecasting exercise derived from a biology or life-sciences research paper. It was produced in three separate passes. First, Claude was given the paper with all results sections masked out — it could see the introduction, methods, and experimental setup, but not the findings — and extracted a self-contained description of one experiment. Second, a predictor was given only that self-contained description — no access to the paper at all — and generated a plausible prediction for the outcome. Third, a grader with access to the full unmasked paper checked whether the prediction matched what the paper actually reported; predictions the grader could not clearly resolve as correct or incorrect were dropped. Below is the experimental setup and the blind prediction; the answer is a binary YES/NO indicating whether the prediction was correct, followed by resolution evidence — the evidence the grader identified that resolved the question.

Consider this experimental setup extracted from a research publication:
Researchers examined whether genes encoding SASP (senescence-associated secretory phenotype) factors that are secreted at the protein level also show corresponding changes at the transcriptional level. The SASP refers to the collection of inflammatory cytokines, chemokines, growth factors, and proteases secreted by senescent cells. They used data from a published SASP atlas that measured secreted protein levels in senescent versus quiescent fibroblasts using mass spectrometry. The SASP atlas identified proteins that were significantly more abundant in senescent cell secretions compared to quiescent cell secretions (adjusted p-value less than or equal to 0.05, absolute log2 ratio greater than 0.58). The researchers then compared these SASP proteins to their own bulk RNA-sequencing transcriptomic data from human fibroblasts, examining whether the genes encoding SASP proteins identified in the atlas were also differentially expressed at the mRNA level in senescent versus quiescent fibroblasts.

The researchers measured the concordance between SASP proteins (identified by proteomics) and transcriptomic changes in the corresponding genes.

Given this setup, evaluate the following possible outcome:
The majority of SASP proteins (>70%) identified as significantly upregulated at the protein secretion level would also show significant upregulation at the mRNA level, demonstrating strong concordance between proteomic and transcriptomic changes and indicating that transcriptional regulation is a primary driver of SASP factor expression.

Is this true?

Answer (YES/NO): NO